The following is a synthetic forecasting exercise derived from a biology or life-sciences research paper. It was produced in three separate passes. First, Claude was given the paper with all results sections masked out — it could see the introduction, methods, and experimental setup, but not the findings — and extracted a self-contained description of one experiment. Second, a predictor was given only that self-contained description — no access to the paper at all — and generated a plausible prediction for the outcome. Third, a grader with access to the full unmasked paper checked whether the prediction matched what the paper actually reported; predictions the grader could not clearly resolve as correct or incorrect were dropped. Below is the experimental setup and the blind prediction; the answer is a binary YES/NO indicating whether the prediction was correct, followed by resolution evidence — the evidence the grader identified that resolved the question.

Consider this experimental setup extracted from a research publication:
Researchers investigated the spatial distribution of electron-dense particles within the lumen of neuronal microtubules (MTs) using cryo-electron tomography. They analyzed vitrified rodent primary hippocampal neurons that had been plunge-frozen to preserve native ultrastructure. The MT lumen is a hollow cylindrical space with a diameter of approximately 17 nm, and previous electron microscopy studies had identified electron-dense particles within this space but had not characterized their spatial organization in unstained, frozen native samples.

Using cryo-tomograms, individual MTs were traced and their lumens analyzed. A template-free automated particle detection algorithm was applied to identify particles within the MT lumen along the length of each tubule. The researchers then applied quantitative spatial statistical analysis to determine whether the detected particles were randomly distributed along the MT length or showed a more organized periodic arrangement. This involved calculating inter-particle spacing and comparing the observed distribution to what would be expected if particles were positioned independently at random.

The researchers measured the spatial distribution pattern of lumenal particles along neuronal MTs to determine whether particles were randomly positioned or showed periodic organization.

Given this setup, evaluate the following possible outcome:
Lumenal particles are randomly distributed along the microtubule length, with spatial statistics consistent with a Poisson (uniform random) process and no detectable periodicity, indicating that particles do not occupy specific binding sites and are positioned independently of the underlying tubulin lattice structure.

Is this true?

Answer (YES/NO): NO